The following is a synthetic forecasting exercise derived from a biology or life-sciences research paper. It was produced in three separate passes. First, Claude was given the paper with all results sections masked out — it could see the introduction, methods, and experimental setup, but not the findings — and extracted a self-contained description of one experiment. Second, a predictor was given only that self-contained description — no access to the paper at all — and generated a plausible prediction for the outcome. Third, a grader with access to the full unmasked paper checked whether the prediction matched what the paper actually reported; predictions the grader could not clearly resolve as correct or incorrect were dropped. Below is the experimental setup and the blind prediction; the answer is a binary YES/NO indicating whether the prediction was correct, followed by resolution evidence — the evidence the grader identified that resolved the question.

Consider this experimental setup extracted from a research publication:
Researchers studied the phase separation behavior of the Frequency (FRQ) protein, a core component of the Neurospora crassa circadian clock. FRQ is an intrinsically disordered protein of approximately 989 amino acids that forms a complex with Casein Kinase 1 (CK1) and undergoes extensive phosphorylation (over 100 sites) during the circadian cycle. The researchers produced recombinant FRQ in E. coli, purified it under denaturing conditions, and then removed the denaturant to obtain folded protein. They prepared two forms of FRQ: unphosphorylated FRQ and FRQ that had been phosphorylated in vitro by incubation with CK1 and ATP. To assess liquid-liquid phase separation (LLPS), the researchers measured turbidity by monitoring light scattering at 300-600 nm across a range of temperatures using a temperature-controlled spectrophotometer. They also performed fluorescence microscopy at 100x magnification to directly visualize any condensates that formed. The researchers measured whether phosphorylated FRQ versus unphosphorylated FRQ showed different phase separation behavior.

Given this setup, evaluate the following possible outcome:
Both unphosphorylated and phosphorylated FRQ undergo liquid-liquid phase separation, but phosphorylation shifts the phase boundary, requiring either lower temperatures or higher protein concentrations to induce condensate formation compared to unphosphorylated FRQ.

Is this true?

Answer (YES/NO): NO